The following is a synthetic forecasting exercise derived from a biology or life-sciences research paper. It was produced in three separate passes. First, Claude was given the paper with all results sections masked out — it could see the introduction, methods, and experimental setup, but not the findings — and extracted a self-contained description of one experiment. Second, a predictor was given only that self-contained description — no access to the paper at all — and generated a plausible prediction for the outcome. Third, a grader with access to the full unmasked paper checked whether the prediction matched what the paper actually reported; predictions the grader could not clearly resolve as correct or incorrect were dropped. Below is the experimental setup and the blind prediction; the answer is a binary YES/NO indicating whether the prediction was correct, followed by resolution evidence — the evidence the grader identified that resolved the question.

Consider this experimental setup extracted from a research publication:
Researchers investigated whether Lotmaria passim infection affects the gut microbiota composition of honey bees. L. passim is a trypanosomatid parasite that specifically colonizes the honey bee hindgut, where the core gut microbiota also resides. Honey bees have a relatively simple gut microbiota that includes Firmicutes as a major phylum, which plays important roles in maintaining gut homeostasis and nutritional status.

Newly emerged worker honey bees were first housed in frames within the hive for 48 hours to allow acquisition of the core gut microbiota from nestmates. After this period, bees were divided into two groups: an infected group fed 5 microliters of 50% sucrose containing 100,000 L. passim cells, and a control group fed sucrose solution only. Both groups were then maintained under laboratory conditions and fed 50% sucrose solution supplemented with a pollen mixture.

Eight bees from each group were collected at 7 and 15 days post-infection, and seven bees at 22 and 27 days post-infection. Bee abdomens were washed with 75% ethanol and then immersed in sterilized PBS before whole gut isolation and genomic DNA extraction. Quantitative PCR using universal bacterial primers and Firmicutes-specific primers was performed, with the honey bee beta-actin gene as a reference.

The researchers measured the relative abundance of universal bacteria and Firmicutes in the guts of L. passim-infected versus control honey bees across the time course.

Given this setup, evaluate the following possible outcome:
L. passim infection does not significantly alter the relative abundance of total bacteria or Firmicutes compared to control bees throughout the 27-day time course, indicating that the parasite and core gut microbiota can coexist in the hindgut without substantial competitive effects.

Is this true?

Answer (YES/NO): YES